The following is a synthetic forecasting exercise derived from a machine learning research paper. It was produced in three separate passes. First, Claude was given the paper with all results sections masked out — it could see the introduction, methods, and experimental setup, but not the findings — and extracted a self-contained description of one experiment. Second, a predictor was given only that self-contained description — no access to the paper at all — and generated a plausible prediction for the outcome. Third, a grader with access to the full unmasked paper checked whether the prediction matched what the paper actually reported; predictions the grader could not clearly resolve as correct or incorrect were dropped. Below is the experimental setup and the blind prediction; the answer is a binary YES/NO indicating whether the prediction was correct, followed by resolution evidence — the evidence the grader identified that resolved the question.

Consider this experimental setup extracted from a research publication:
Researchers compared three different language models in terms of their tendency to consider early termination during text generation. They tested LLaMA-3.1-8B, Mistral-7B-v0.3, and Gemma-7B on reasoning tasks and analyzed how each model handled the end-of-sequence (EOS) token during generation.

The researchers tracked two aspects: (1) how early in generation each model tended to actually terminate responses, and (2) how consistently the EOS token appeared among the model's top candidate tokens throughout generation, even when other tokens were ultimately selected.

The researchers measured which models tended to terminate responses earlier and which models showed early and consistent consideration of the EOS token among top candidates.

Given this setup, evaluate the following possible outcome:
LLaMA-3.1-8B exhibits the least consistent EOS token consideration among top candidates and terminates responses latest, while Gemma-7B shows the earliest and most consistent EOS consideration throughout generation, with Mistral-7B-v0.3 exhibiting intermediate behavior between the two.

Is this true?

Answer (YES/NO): NO